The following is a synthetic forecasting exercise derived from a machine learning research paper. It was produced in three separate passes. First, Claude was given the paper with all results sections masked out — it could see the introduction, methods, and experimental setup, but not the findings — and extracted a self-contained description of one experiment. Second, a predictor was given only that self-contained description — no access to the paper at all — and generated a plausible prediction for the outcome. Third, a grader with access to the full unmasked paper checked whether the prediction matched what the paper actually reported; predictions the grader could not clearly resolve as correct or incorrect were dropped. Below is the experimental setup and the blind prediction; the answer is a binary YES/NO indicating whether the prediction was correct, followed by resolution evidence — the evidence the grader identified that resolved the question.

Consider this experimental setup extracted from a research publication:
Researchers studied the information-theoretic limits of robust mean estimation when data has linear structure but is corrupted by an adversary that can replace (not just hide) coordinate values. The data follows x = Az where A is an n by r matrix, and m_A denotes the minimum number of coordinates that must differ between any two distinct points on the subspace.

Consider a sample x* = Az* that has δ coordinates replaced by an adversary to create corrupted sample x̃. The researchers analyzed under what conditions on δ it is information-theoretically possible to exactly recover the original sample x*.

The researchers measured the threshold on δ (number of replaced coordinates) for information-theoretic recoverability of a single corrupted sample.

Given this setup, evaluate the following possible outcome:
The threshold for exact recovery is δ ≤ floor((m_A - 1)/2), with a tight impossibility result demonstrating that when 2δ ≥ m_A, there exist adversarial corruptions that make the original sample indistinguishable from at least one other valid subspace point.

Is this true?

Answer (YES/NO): YES